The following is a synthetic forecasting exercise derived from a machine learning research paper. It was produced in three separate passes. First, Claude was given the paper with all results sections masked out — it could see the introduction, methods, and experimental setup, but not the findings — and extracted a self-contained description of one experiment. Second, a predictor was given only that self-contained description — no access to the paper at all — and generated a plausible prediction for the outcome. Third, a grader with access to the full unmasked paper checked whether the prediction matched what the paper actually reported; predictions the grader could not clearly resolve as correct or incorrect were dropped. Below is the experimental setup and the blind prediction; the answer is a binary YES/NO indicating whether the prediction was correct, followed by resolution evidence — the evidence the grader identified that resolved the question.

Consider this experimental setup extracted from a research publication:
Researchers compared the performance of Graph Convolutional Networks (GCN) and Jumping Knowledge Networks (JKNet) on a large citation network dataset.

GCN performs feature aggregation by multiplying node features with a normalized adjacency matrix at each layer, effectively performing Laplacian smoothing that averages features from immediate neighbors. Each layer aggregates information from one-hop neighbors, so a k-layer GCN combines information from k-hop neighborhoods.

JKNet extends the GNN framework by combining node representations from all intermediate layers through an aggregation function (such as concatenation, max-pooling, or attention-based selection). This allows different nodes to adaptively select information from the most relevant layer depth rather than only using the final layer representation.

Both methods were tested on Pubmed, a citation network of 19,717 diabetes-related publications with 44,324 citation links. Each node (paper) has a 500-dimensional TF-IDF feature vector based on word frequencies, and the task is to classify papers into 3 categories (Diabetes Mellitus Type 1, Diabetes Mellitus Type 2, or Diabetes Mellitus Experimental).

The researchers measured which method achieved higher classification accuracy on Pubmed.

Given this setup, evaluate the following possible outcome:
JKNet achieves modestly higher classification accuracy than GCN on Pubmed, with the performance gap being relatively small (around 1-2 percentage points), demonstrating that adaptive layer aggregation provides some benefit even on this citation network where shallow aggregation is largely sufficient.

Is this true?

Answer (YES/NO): NO